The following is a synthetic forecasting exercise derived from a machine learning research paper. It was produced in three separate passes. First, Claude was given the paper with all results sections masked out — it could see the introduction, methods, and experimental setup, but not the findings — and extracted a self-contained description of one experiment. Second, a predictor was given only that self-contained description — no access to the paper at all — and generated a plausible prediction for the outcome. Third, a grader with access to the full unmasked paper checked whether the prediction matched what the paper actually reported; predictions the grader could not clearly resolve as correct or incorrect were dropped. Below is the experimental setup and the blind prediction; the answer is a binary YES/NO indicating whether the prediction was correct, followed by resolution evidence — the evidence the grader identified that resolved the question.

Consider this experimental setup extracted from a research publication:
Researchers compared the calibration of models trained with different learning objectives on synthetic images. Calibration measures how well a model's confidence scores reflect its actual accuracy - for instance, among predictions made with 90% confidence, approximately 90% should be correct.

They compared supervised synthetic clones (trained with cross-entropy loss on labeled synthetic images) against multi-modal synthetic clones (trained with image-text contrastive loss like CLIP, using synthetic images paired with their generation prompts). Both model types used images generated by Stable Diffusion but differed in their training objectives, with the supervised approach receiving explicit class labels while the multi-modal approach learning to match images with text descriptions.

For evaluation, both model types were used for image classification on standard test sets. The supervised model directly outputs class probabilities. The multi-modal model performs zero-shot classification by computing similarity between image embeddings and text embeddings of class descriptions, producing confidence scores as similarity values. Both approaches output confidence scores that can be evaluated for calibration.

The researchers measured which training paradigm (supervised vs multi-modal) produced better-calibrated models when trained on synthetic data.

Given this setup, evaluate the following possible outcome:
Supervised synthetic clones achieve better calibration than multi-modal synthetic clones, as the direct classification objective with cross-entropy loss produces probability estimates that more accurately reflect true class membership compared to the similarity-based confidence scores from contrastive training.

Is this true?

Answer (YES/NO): NO